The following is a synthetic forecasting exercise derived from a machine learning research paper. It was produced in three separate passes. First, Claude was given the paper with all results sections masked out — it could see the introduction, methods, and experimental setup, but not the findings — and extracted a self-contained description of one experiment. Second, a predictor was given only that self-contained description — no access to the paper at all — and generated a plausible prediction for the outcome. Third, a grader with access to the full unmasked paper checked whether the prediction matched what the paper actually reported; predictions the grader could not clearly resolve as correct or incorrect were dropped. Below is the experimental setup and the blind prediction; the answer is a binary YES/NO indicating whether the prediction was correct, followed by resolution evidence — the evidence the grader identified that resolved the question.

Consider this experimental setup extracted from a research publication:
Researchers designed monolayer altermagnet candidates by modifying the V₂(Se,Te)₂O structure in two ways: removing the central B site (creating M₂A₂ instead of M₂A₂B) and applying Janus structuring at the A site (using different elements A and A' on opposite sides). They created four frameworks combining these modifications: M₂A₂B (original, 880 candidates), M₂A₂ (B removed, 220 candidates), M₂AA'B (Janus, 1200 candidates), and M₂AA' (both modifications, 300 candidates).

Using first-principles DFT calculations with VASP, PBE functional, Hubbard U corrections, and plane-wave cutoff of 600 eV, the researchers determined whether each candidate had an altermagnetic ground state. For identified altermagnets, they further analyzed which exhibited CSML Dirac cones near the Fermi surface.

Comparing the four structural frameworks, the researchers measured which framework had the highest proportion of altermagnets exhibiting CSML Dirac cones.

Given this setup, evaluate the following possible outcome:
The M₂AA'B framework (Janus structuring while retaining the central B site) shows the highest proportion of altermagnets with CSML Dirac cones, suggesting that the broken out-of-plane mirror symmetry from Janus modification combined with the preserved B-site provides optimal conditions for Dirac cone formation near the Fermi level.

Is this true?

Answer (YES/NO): NO